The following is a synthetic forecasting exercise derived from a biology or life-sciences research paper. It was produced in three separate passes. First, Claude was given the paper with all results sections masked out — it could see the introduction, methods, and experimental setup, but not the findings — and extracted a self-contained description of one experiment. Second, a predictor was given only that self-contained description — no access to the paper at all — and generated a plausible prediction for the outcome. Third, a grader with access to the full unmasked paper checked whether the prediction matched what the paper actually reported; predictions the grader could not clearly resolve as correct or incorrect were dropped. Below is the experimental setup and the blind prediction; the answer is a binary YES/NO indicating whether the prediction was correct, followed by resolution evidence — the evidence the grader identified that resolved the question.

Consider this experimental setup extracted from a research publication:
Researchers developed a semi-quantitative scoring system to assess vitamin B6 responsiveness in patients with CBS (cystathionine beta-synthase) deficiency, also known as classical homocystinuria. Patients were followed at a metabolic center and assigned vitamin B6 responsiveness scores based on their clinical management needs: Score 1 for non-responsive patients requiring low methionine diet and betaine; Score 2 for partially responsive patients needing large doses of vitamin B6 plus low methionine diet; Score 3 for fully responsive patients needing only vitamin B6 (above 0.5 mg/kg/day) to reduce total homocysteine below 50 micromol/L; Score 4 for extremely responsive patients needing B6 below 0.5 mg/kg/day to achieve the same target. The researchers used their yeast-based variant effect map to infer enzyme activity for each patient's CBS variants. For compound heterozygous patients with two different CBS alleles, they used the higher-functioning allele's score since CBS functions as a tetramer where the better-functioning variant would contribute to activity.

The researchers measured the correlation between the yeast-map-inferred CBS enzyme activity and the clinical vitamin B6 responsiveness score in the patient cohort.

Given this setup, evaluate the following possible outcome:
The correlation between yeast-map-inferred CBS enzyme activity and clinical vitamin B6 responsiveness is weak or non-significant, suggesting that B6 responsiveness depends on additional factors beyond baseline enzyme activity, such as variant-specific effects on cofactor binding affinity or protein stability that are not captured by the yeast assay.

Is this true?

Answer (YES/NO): NO